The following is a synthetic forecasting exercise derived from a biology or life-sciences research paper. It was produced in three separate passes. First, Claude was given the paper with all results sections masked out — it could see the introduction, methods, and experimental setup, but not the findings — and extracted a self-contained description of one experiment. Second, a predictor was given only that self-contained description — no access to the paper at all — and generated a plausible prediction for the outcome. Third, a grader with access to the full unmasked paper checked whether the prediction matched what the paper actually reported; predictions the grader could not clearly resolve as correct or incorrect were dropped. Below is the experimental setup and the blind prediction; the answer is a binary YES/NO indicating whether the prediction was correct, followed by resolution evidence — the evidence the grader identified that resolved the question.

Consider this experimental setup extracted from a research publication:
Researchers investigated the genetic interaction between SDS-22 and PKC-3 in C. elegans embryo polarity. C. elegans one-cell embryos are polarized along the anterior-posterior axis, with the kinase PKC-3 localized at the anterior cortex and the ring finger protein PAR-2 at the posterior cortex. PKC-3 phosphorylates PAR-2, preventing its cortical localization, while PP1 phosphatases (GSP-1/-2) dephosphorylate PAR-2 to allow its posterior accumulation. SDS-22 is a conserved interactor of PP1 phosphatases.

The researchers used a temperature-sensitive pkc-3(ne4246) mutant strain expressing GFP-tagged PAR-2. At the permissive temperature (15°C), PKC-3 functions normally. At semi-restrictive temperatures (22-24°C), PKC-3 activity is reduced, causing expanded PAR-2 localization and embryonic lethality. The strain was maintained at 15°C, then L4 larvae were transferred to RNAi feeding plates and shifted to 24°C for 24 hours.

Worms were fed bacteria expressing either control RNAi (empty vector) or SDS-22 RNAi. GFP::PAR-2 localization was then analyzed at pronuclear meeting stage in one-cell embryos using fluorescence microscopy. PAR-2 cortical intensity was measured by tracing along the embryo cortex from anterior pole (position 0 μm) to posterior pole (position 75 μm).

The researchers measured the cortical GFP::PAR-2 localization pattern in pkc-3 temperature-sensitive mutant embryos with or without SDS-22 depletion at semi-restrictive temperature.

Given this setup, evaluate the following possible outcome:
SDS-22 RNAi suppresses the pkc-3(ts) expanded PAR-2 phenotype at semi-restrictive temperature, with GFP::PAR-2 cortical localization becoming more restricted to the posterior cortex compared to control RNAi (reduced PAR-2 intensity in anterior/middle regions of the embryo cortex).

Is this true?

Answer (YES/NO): YES